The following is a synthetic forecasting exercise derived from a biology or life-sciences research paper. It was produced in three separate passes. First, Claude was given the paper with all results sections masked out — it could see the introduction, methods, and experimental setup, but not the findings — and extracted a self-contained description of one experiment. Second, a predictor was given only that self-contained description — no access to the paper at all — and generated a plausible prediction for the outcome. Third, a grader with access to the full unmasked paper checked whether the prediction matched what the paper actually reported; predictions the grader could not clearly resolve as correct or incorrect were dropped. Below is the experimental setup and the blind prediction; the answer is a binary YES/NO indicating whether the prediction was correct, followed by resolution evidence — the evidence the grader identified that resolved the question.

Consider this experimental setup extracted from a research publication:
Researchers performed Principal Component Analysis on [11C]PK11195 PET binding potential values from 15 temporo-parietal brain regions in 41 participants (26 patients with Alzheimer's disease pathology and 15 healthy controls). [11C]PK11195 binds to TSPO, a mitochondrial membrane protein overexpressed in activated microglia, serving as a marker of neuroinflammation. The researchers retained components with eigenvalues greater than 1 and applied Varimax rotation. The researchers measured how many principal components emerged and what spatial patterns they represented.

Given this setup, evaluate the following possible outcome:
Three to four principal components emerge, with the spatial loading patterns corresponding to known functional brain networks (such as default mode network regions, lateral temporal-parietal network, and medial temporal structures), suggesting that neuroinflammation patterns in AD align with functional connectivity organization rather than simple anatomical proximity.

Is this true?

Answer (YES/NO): NO